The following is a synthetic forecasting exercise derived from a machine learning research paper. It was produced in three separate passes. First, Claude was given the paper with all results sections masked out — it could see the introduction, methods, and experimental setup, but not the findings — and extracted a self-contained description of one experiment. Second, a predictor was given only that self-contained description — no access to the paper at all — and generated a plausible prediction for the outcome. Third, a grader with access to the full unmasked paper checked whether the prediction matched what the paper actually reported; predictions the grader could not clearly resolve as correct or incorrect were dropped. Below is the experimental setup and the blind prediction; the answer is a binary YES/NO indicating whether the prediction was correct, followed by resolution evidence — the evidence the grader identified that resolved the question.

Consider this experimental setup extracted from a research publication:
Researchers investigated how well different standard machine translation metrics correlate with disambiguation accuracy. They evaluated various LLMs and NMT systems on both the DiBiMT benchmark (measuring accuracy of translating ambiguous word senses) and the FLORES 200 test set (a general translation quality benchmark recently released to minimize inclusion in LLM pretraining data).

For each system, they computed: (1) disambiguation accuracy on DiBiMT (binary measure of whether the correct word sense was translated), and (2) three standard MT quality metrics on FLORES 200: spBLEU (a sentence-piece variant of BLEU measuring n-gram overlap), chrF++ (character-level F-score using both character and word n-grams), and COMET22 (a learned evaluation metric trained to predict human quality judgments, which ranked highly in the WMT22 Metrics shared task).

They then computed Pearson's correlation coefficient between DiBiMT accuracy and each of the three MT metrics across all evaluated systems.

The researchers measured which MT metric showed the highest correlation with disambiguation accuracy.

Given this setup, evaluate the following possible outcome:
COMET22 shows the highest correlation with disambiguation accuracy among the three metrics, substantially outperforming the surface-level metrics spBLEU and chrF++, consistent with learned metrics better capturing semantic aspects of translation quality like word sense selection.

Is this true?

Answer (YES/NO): NO